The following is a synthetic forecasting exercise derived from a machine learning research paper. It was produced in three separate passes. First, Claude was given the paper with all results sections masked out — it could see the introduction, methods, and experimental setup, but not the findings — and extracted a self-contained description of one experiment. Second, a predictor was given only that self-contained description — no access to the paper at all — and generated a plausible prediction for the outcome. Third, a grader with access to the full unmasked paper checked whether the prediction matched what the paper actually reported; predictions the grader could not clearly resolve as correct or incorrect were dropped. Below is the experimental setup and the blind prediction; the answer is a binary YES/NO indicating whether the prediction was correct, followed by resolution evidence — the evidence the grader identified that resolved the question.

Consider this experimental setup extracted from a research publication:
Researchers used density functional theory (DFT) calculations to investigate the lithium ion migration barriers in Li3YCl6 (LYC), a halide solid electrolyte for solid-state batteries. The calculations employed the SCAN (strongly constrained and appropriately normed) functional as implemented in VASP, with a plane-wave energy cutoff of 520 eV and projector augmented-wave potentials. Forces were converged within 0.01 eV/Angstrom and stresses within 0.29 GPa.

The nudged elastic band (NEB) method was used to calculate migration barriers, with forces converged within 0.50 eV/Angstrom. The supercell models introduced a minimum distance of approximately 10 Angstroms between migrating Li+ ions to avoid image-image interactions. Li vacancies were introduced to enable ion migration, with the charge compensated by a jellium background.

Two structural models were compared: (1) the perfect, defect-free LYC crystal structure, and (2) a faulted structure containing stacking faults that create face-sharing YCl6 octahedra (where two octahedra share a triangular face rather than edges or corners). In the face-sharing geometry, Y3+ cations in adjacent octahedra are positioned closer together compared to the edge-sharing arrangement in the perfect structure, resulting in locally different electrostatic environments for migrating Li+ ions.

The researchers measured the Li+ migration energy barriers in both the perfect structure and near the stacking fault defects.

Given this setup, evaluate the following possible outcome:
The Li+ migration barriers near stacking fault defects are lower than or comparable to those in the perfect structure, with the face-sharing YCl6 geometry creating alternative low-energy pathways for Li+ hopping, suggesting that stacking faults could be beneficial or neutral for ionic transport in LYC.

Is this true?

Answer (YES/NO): YES